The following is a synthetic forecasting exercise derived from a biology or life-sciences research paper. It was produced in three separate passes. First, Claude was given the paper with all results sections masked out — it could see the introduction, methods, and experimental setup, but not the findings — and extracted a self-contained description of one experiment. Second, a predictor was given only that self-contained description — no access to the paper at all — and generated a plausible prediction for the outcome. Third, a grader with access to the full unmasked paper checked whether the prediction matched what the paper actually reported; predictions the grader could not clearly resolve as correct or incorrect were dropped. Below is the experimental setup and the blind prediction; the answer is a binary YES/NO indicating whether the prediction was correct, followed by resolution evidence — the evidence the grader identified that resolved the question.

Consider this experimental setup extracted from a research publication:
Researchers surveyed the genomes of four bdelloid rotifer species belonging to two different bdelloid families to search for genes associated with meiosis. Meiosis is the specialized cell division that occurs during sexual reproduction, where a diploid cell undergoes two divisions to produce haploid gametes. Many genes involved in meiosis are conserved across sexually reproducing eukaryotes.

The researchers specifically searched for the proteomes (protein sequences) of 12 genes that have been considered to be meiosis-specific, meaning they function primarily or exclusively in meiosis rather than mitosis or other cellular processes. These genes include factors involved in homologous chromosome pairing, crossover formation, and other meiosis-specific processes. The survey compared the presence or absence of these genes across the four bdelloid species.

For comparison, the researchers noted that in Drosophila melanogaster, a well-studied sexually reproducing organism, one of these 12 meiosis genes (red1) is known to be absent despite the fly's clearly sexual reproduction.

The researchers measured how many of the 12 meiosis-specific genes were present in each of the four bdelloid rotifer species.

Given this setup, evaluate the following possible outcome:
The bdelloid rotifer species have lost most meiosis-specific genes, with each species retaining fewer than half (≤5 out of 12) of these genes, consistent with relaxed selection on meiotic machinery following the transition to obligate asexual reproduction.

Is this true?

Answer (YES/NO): NO